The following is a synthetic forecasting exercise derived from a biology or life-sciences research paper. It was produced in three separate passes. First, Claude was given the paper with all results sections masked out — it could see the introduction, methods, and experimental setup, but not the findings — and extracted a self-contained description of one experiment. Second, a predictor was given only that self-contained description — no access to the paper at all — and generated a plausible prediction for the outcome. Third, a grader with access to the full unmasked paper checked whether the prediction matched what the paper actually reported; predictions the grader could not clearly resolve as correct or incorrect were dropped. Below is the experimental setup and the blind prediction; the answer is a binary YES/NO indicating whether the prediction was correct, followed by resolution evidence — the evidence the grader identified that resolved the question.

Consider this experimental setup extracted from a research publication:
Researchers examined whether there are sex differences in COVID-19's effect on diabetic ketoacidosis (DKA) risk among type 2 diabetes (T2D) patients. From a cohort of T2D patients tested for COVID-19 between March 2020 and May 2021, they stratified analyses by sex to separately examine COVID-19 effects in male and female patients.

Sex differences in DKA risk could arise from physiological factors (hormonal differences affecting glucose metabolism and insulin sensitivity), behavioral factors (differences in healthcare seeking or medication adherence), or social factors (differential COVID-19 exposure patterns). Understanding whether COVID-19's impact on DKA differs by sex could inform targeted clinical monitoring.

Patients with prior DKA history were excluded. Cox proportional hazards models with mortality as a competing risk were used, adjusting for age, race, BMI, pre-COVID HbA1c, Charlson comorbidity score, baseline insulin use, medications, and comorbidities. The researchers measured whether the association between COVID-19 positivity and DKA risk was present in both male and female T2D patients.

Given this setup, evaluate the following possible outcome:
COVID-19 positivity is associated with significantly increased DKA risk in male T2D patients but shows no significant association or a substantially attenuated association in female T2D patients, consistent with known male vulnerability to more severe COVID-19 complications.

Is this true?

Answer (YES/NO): NO